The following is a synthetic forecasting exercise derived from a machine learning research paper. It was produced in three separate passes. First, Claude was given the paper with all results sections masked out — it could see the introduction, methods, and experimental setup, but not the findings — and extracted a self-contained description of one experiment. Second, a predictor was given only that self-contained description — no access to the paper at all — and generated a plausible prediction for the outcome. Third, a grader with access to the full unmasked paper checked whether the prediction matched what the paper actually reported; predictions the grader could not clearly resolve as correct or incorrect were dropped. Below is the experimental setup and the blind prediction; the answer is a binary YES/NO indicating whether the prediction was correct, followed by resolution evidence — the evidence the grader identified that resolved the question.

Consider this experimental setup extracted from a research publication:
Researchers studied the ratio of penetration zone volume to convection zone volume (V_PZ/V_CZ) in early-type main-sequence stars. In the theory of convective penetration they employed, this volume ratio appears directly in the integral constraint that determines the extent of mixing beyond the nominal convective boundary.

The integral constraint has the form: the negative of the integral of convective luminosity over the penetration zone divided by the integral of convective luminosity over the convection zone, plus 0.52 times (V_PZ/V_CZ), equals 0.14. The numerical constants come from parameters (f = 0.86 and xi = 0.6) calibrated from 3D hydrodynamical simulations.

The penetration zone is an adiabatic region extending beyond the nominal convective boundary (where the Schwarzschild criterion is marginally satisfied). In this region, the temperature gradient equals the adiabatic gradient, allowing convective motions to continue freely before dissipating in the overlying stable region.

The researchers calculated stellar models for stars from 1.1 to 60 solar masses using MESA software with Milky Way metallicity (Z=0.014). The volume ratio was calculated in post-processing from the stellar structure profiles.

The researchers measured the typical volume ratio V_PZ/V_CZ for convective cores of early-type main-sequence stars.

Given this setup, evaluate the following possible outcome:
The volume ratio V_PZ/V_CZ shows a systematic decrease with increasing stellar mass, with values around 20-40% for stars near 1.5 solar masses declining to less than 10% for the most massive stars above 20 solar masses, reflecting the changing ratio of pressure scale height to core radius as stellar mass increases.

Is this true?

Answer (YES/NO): NO